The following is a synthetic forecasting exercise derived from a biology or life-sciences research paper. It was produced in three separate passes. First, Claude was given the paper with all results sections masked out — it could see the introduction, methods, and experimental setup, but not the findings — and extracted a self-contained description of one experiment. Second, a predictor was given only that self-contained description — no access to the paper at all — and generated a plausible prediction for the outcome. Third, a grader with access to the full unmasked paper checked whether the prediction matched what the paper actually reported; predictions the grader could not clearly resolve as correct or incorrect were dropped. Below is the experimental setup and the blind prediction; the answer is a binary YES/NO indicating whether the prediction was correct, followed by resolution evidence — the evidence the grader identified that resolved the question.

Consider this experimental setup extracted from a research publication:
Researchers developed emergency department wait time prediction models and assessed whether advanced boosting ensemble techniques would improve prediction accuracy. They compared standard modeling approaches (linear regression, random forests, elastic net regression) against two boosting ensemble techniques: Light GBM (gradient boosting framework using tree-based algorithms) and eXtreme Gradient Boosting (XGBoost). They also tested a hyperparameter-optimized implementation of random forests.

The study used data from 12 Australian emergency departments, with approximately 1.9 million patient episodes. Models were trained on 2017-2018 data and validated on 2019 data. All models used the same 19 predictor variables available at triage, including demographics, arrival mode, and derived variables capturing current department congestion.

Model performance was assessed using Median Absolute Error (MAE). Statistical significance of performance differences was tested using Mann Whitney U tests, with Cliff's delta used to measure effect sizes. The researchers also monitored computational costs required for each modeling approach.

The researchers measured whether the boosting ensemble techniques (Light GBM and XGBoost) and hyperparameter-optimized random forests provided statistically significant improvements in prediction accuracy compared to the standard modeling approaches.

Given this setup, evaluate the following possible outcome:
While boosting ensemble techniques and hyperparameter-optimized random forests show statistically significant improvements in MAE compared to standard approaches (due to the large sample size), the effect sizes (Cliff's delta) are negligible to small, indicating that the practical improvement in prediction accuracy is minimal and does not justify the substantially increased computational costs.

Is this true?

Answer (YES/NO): NO